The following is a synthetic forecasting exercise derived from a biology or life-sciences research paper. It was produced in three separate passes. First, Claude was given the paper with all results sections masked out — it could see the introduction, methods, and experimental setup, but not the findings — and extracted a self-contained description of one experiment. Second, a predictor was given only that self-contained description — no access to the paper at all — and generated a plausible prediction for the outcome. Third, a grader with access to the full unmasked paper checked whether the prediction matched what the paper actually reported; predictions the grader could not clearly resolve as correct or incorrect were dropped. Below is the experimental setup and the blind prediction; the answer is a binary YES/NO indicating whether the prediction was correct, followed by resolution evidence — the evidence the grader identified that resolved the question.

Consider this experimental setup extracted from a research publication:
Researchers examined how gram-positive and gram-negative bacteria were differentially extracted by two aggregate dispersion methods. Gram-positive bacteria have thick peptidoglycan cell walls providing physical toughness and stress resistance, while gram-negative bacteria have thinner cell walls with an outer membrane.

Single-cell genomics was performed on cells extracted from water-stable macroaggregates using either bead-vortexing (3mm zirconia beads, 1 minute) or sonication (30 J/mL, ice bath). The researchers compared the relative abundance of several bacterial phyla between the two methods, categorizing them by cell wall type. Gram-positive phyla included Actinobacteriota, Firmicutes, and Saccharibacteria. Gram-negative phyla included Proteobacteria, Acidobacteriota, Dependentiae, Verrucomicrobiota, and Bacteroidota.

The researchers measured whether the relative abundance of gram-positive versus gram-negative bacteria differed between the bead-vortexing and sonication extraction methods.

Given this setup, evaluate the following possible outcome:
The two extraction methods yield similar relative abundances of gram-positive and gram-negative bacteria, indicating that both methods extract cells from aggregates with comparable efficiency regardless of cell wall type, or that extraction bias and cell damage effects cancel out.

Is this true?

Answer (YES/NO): NO